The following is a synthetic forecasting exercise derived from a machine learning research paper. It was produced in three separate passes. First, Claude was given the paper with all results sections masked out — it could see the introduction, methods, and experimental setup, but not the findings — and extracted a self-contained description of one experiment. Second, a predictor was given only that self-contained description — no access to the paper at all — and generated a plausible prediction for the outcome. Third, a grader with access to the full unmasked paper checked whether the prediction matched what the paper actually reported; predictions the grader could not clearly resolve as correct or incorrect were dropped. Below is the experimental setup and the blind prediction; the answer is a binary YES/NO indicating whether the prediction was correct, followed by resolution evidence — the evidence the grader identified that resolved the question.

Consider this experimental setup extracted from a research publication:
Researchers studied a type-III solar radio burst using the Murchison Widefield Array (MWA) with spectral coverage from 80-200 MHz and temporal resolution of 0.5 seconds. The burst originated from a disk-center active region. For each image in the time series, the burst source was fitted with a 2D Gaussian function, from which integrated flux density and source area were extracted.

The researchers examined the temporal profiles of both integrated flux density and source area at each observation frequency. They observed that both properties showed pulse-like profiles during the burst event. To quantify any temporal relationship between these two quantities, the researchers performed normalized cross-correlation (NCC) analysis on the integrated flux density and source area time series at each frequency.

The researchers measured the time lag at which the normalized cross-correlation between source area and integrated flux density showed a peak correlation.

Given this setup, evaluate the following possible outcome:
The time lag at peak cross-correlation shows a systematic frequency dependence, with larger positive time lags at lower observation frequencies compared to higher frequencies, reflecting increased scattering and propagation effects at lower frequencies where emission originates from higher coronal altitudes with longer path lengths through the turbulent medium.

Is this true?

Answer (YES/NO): NO